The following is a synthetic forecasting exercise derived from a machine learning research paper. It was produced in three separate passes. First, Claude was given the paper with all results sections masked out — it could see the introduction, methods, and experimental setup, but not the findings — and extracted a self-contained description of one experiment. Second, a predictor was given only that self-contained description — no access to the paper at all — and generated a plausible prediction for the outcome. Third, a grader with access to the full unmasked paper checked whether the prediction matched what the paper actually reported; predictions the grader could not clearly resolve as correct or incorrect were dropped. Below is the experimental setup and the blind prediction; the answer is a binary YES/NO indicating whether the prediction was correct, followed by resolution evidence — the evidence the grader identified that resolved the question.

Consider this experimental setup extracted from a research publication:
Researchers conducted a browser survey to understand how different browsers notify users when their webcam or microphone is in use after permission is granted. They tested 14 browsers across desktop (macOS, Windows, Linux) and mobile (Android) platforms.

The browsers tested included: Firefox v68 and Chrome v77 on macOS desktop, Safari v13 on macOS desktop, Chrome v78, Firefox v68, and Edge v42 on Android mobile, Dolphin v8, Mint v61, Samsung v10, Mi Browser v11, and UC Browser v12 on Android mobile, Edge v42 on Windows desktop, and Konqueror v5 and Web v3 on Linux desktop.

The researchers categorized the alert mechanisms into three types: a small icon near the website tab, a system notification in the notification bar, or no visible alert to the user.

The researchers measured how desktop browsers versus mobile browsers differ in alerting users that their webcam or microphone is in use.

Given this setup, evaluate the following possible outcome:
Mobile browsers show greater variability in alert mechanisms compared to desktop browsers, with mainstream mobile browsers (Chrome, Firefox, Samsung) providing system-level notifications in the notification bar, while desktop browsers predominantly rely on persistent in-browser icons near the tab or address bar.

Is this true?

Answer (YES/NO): NO